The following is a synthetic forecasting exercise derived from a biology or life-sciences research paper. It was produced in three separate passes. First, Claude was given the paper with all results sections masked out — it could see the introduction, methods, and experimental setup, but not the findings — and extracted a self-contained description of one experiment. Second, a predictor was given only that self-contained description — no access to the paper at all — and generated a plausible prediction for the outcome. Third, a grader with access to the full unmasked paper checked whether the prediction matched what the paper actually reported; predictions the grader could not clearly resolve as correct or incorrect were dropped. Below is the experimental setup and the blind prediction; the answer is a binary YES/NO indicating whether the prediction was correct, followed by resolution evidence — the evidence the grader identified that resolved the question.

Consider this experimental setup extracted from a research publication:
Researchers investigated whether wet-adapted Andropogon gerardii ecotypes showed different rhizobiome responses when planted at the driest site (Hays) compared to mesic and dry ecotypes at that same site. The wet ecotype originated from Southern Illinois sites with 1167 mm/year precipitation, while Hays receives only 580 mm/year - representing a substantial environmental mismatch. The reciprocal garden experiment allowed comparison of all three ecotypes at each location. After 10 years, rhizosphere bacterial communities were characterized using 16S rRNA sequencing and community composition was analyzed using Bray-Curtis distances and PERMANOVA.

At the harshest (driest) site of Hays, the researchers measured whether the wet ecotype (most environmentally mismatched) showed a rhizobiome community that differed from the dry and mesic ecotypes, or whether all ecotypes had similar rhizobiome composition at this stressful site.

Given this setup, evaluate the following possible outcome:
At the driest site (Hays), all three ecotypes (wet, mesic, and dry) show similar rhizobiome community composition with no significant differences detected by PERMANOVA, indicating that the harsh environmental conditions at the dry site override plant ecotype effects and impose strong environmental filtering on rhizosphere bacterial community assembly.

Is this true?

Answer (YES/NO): NO